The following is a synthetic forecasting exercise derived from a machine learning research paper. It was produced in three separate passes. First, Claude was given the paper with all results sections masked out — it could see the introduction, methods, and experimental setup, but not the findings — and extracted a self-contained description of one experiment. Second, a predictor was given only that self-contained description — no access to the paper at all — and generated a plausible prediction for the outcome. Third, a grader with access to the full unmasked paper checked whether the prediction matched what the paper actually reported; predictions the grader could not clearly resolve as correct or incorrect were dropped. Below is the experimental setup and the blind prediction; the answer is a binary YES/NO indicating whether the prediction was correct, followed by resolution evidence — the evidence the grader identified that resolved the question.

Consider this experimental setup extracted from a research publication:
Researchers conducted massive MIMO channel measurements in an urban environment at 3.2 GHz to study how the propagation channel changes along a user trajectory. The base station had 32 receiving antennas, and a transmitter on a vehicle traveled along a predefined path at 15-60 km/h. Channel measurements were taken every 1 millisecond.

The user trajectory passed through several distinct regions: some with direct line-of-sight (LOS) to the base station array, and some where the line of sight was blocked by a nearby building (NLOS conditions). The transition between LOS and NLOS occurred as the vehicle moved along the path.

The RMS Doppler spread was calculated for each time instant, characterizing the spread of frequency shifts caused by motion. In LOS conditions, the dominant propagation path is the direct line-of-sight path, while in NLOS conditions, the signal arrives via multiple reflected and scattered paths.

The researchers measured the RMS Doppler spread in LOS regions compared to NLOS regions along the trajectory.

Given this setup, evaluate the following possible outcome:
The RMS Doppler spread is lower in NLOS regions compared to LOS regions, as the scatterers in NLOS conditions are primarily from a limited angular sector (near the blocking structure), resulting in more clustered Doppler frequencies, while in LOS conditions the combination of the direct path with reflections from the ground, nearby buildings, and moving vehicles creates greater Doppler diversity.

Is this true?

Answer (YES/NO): NO